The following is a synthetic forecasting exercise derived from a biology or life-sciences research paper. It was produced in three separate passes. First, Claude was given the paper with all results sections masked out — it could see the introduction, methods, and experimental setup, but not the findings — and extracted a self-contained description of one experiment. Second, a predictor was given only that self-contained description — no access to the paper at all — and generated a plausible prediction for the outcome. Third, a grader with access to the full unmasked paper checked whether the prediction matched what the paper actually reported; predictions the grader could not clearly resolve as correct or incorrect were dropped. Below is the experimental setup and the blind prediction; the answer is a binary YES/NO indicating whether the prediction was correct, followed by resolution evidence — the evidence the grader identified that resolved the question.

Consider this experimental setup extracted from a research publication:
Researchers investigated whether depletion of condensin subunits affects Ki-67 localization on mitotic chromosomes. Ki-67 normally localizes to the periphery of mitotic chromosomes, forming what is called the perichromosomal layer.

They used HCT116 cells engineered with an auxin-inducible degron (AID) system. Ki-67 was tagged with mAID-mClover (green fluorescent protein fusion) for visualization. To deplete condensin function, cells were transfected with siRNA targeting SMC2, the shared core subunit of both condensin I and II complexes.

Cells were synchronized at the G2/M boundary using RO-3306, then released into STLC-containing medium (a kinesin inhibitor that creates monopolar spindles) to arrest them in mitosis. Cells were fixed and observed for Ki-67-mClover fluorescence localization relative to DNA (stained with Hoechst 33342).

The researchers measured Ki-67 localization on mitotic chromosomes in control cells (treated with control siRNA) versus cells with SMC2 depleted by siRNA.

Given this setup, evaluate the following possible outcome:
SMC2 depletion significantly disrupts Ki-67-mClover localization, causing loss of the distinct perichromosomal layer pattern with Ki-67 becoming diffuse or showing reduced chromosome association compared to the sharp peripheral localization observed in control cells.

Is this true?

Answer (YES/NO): NO